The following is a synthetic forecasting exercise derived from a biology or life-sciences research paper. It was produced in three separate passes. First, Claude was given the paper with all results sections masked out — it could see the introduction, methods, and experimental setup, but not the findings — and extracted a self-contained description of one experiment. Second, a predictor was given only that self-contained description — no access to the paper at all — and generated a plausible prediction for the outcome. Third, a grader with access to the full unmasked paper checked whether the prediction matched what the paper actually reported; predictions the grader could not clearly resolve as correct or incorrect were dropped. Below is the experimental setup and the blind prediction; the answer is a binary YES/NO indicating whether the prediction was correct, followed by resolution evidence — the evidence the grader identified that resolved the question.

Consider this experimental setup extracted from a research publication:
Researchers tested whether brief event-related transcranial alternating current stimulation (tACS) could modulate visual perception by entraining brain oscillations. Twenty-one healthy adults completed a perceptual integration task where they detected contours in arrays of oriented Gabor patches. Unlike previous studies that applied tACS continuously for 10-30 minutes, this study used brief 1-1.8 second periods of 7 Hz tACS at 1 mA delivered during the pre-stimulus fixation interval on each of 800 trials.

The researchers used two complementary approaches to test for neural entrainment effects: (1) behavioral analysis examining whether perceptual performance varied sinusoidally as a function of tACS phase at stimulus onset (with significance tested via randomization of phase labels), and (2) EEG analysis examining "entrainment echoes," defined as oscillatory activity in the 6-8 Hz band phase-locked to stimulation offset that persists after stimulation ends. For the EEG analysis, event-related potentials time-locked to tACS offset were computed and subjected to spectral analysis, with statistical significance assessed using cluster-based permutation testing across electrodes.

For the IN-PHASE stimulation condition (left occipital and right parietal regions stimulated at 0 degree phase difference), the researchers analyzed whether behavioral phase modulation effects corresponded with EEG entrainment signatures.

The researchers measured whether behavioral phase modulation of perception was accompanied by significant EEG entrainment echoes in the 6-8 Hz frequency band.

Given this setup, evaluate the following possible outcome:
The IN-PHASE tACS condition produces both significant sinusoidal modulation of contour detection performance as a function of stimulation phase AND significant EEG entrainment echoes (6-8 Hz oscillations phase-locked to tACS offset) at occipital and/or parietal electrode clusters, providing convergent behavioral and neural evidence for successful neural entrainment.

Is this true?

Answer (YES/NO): YES